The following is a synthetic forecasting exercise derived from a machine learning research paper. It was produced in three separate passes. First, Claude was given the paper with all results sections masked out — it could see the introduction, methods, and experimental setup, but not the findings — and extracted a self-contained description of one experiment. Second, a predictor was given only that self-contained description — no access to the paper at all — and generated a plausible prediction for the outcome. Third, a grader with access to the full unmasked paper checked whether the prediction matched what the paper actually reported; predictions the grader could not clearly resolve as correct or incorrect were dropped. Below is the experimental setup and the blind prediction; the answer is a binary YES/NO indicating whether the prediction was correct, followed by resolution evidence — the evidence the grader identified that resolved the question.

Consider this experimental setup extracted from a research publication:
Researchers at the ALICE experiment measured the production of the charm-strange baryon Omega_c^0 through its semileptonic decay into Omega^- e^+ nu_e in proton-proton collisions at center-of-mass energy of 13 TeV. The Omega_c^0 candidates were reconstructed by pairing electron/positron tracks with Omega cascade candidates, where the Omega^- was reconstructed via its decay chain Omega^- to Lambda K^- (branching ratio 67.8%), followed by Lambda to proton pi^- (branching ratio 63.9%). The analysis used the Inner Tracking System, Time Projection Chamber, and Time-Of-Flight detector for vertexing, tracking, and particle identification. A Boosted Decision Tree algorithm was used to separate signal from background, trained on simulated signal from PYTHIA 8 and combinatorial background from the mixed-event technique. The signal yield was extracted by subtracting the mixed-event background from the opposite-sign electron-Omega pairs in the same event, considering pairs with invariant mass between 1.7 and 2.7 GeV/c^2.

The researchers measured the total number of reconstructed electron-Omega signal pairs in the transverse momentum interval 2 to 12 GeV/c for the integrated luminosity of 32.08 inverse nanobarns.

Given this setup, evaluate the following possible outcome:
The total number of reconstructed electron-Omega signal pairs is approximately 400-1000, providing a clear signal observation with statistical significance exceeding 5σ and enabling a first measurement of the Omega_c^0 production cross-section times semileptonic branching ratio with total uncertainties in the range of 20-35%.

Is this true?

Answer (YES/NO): NO